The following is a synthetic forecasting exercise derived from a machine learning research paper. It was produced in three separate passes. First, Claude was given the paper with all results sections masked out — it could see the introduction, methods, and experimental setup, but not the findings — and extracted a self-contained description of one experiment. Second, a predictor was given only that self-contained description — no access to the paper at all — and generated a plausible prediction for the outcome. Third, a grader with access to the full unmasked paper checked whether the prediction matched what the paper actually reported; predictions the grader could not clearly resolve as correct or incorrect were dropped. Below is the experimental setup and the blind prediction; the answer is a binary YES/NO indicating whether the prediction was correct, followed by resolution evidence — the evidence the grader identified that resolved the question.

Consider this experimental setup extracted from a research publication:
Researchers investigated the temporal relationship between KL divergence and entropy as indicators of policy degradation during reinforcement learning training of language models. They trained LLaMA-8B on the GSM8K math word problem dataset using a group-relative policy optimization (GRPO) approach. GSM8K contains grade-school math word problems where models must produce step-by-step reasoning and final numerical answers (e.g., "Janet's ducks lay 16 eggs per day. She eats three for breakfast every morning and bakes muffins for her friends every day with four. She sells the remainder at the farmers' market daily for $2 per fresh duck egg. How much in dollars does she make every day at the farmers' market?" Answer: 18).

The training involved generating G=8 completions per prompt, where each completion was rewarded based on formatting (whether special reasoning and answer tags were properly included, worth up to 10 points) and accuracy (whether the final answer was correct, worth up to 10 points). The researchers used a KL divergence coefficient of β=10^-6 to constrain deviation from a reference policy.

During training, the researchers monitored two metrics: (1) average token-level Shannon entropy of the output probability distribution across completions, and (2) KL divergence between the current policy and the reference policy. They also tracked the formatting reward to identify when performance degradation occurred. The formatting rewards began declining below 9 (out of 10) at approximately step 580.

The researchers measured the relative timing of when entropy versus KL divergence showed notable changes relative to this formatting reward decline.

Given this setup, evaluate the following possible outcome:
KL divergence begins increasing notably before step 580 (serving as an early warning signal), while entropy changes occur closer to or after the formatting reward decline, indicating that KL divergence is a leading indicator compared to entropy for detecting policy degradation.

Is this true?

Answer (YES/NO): NO